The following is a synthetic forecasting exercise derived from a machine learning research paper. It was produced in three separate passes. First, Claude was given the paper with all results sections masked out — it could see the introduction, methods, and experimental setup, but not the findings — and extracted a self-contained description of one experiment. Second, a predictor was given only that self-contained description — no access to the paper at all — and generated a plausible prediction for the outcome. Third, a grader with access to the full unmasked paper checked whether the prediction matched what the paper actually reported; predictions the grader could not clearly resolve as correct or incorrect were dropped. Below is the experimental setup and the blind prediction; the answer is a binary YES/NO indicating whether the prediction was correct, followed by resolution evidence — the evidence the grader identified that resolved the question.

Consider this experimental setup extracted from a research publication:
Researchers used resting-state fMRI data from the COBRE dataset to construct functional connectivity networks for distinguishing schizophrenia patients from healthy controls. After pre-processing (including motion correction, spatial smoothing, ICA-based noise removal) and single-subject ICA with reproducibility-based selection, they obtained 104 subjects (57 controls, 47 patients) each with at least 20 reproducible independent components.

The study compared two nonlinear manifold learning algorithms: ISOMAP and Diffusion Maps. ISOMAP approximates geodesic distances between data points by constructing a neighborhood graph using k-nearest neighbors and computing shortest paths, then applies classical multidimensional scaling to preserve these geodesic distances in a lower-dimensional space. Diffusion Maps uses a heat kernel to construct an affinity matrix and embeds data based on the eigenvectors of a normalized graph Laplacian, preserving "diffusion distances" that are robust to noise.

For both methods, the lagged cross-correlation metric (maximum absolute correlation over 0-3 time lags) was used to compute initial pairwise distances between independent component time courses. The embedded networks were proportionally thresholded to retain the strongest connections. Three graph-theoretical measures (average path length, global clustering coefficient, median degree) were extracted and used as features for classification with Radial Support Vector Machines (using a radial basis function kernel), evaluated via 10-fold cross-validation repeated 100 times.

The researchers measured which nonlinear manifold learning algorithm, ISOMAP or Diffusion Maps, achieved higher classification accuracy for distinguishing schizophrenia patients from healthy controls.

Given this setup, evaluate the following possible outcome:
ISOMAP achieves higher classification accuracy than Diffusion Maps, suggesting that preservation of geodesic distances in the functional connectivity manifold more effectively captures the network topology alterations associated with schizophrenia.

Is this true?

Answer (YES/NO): NO